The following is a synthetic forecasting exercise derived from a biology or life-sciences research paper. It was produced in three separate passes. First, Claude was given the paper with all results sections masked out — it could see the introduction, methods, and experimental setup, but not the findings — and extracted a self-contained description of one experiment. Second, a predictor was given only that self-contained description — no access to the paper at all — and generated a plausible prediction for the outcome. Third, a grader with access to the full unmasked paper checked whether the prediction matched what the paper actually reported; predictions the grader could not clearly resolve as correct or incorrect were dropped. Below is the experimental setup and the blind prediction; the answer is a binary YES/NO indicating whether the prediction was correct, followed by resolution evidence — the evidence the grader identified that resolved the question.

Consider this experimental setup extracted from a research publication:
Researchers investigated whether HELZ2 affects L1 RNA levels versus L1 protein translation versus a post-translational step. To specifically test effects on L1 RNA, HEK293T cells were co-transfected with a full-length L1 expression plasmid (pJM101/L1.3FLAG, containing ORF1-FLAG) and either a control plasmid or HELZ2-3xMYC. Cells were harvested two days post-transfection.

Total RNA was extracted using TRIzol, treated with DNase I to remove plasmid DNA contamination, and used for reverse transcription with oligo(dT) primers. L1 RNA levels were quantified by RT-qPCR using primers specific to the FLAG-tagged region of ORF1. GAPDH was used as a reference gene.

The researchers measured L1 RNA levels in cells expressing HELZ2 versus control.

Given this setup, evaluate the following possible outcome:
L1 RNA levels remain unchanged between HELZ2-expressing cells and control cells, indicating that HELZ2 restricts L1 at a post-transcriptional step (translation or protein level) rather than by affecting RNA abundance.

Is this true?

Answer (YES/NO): NO